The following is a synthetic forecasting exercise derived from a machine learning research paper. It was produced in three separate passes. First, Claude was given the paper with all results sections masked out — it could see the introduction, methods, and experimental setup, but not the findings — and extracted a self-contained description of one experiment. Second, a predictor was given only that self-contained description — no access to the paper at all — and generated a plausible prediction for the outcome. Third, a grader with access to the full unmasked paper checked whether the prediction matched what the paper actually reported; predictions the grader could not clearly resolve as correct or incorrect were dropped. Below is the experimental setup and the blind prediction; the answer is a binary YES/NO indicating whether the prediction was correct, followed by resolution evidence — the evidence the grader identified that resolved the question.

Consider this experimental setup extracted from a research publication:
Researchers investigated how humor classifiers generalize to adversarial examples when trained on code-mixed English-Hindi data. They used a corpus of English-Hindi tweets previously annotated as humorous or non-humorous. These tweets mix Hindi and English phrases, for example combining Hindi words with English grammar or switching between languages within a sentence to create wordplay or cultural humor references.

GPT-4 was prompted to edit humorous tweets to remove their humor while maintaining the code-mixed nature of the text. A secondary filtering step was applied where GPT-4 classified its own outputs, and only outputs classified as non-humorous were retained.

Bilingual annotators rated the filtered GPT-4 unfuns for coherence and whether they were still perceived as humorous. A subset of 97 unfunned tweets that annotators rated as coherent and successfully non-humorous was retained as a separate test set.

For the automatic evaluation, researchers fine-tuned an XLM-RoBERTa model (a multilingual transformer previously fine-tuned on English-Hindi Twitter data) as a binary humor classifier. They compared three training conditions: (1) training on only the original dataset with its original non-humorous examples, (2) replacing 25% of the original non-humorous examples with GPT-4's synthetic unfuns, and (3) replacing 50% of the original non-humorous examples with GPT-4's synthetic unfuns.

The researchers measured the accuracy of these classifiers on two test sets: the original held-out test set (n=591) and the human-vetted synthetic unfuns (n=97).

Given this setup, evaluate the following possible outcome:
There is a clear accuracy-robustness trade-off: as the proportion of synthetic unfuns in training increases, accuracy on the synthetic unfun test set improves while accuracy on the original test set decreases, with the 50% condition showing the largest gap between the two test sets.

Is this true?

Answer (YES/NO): NO